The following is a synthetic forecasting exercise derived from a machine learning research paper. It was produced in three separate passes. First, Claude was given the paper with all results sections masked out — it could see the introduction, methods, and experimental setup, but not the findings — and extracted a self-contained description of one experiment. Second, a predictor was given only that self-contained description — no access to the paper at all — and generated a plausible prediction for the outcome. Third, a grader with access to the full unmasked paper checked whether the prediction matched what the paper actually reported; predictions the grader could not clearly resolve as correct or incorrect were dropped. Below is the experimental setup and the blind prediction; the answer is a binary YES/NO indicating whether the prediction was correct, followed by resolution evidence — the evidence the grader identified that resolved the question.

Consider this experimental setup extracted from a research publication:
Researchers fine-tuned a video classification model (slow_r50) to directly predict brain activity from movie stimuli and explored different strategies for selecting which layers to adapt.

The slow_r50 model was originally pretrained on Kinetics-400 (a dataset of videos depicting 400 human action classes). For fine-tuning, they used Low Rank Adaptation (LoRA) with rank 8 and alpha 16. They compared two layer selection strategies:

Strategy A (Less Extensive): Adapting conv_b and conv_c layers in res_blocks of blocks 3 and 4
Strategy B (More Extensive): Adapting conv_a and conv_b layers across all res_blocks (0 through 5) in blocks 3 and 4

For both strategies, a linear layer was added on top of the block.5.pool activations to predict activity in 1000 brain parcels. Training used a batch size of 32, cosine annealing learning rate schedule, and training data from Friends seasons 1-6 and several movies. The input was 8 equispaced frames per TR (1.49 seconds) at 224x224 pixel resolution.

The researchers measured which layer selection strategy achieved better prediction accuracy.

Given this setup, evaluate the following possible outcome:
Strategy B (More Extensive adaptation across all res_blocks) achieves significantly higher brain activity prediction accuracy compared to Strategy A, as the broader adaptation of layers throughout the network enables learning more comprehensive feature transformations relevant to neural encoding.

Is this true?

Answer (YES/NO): NO